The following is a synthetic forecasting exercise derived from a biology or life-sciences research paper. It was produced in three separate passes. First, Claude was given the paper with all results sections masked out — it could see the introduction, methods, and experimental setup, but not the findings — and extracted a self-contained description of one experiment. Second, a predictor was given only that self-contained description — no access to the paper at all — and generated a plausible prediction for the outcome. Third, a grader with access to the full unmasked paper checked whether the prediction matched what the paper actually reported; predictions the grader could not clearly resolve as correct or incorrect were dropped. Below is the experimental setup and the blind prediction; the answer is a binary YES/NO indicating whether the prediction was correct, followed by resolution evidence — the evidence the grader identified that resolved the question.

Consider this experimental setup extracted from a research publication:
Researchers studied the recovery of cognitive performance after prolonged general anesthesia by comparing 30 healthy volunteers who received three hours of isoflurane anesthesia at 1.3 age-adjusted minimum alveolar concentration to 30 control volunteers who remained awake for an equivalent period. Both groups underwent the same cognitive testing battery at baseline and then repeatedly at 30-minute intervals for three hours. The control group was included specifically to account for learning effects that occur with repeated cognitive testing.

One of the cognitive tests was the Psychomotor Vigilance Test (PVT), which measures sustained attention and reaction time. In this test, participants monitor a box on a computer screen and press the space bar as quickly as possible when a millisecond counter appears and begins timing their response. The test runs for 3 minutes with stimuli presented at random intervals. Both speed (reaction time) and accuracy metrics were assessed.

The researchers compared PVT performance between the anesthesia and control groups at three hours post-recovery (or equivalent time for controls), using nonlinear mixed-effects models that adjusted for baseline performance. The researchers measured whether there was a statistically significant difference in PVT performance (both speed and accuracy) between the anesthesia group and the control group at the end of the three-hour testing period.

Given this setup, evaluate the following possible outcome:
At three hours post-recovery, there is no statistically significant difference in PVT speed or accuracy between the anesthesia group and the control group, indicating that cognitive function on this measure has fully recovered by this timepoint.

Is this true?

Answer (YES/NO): YES